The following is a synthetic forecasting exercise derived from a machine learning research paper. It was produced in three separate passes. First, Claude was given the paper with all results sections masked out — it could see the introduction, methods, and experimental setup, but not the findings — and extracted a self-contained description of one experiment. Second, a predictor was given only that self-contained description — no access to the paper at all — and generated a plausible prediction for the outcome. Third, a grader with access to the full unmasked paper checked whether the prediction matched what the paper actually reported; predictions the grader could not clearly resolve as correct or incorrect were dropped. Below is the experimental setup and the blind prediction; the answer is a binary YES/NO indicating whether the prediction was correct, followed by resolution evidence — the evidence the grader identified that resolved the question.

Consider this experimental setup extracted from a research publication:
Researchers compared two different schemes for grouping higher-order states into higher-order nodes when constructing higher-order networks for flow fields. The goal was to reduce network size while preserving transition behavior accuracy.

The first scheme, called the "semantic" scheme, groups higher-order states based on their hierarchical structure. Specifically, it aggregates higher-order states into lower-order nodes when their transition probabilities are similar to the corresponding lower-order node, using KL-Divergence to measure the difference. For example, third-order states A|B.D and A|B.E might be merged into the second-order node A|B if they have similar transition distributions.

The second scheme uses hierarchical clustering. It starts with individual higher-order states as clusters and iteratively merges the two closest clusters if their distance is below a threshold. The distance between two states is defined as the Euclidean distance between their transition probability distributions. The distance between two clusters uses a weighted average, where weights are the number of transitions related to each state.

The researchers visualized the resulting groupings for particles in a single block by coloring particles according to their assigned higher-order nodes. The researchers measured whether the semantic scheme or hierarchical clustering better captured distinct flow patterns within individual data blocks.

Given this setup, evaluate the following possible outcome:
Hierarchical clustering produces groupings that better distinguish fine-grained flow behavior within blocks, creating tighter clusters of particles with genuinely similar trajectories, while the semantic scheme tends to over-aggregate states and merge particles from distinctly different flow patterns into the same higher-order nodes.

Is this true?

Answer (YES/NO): YES